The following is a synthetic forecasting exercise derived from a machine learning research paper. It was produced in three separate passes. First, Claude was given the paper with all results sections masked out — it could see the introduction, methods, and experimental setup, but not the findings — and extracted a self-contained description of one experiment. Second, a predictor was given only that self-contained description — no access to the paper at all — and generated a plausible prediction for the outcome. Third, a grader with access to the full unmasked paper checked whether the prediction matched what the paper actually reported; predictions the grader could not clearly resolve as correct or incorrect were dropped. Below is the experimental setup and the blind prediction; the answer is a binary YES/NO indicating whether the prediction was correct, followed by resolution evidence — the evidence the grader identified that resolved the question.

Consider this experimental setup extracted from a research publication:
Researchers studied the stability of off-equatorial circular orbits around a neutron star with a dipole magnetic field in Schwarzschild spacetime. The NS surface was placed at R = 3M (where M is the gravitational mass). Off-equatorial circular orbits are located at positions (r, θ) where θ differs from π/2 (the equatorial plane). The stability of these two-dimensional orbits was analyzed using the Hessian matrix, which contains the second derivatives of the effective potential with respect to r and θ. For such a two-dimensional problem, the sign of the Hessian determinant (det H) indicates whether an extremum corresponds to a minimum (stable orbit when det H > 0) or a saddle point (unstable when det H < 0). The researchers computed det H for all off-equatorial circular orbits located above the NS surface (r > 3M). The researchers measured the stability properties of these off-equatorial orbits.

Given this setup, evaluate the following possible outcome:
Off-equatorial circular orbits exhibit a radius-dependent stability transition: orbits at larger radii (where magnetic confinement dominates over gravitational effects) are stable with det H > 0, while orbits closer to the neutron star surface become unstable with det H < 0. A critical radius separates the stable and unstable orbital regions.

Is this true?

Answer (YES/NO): NO